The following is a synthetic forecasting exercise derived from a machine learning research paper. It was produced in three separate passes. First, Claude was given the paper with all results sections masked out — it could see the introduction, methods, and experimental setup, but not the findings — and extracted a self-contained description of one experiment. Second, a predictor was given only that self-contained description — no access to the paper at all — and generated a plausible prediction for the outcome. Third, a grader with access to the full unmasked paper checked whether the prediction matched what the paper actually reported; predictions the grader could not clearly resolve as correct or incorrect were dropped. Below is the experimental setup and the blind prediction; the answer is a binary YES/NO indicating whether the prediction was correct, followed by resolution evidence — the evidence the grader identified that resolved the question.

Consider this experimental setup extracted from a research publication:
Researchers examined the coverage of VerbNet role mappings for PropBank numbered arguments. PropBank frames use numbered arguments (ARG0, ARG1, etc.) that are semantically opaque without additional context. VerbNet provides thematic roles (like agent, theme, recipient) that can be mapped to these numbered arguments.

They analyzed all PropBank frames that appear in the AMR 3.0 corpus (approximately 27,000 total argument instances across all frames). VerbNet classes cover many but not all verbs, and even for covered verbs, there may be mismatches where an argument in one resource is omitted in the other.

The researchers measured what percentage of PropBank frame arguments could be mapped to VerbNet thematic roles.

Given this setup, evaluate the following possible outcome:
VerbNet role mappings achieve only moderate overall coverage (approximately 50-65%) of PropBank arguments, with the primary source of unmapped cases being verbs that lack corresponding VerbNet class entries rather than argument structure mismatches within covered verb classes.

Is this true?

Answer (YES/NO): NO